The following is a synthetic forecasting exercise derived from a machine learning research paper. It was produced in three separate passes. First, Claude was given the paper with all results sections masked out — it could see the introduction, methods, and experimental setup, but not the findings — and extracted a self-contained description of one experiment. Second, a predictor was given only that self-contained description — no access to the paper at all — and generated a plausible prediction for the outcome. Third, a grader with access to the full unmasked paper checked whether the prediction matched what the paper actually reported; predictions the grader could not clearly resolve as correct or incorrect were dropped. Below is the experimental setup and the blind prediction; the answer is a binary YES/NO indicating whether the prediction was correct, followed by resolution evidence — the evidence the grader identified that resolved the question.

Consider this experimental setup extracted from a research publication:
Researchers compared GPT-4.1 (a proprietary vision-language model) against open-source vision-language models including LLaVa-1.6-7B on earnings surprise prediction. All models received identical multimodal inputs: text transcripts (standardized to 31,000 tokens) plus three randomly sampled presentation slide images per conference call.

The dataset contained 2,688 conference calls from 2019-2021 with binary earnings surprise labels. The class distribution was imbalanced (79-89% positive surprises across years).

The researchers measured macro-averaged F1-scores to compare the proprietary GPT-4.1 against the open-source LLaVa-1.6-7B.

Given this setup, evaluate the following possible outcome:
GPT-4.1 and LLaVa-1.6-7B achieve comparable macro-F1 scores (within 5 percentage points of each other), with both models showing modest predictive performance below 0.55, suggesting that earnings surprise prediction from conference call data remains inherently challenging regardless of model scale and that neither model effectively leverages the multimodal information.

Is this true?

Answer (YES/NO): YES